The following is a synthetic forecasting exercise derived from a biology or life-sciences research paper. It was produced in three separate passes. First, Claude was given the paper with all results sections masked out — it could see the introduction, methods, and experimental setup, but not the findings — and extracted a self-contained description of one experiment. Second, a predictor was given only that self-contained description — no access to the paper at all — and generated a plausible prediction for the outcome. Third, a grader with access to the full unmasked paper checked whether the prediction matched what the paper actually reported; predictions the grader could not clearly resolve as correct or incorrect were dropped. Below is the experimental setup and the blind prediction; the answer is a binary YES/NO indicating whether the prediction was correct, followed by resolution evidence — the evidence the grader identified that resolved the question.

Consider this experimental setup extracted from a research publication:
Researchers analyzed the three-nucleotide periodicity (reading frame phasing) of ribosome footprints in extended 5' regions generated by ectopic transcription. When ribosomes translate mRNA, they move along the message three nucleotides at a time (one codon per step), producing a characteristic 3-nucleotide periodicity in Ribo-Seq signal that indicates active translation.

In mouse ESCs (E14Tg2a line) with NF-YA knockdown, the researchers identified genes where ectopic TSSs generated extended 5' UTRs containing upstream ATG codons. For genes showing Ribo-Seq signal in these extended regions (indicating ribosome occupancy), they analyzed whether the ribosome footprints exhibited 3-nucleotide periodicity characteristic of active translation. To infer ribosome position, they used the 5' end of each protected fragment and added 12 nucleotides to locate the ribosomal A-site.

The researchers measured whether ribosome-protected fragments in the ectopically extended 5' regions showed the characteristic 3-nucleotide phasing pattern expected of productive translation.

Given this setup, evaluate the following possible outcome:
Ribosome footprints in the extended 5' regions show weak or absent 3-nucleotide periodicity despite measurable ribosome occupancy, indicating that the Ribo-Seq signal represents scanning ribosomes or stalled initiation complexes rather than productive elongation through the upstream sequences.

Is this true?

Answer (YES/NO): NO